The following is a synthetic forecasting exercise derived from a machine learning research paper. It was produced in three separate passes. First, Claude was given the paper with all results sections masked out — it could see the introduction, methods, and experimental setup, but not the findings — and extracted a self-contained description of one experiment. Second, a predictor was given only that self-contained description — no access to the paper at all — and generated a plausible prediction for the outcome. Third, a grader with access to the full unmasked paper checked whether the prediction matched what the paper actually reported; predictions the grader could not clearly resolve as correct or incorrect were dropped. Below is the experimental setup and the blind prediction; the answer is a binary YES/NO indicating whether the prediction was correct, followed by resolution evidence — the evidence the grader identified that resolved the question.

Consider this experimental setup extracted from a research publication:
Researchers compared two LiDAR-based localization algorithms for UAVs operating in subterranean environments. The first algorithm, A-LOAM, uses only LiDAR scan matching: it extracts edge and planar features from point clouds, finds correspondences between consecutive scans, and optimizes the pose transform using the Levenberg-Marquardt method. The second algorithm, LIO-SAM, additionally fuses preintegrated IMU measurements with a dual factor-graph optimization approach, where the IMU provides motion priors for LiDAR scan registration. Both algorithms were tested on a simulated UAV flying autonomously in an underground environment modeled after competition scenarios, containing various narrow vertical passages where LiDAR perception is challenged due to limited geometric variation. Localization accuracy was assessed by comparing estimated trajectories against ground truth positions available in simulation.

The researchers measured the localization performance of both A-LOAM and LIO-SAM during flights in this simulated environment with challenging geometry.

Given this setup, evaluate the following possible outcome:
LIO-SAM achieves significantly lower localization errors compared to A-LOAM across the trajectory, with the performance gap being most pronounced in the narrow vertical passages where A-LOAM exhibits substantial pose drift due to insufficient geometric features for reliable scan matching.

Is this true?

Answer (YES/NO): YES